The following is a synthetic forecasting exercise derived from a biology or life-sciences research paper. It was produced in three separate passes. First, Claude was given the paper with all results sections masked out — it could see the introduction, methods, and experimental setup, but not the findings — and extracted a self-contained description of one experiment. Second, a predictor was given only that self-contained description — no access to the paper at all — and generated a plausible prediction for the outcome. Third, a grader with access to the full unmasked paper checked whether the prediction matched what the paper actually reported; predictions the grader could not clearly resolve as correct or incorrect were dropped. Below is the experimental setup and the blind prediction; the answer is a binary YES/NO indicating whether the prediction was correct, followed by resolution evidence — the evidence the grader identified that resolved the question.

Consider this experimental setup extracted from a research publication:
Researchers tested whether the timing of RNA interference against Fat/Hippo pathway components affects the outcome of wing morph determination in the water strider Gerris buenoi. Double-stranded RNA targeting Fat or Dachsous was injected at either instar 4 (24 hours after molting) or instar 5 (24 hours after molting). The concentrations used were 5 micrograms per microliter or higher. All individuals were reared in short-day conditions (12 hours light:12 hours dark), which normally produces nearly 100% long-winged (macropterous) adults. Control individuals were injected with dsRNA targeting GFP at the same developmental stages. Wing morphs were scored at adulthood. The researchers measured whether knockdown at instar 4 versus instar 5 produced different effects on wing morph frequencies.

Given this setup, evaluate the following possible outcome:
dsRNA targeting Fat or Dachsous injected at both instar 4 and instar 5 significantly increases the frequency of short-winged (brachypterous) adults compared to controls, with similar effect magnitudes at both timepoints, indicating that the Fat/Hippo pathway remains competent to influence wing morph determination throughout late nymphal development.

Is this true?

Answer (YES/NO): NO